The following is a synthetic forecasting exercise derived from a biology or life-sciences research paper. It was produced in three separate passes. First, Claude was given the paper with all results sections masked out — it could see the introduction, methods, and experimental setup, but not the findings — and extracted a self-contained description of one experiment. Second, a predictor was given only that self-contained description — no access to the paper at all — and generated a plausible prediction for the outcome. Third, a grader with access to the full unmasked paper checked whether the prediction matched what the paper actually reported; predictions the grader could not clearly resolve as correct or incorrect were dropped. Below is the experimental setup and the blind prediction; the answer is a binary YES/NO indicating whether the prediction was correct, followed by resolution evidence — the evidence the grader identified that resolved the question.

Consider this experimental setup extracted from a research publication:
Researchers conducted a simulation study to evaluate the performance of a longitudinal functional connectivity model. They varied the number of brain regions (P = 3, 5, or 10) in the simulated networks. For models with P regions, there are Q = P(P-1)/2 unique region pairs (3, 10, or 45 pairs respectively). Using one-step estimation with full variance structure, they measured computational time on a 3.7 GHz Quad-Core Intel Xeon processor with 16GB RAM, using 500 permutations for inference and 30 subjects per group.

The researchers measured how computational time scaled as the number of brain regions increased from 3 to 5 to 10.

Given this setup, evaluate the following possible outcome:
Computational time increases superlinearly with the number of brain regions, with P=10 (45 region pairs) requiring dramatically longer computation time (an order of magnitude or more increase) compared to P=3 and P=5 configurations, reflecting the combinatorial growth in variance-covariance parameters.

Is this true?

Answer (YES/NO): YES